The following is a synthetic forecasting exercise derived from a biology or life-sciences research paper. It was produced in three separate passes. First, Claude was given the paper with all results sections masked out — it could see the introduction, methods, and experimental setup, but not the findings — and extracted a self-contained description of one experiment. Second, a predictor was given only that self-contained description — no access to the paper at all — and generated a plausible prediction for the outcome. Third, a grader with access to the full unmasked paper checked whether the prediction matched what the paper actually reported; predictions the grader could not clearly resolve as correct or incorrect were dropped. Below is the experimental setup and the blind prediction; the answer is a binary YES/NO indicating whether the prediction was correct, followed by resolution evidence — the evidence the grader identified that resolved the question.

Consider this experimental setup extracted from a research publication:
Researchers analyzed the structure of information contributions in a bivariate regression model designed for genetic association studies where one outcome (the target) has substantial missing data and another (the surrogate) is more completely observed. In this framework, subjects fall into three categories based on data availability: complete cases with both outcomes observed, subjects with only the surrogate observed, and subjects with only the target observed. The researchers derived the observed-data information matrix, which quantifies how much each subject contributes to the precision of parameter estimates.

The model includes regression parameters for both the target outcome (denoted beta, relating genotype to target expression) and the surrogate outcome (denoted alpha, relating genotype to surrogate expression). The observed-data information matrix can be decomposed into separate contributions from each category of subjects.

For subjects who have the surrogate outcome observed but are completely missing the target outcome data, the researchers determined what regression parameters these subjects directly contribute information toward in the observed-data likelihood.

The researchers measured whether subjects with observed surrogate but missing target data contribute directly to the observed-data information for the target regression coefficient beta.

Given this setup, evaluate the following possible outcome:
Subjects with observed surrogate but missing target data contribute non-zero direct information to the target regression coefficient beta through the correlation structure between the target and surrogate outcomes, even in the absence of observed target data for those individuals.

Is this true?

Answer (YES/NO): NO